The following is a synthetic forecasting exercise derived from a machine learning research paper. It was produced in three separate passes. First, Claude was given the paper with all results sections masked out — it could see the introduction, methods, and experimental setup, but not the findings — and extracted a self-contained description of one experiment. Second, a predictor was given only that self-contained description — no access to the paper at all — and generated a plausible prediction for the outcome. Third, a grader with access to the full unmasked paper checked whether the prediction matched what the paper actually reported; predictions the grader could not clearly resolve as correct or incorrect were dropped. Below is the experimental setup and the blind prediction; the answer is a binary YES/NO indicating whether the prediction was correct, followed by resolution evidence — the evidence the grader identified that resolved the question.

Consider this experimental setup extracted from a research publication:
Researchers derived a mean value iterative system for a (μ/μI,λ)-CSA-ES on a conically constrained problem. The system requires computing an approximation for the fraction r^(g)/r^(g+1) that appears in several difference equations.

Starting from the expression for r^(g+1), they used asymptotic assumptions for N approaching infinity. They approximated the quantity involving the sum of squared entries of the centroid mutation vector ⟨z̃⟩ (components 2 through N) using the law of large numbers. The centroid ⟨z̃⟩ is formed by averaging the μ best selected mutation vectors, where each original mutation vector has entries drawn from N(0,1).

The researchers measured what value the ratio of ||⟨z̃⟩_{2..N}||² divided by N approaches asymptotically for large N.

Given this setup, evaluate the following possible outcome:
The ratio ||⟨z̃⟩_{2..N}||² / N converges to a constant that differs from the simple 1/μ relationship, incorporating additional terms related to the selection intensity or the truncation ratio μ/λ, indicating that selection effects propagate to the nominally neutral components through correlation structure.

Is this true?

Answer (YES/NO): NO